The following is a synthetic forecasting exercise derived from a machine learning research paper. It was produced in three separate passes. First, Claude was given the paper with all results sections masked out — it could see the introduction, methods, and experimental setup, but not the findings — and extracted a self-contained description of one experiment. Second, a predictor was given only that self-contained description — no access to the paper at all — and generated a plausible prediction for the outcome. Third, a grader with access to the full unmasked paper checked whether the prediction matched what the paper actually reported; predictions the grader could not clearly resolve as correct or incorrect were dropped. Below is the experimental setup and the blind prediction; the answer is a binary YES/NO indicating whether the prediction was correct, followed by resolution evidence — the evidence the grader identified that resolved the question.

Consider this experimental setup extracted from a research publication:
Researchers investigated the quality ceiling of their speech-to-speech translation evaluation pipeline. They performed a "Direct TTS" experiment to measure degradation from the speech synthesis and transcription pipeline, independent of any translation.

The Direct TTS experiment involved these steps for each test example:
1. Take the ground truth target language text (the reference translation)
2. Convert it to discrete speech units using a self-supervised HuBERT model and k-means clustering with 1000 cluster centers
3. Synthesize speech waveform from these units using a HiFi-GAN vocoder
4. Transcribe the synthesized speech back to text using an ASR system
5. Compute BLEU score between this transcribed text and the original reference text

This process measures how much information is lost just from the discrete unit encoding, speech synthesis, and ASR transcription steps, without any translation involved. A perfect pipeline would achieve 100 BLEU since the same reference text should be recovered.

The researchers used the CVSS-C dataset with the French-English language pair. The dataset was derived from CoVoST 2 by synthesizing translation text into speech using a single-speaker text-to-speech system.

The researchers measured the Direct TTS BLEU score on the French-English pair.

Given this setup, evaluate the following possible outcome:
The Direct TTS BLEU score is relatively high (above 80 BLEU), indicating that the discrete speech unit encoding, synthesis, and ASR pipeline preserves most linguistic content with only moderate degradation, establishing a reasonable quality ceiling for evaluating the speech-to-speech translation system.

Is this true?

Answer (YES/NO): YES